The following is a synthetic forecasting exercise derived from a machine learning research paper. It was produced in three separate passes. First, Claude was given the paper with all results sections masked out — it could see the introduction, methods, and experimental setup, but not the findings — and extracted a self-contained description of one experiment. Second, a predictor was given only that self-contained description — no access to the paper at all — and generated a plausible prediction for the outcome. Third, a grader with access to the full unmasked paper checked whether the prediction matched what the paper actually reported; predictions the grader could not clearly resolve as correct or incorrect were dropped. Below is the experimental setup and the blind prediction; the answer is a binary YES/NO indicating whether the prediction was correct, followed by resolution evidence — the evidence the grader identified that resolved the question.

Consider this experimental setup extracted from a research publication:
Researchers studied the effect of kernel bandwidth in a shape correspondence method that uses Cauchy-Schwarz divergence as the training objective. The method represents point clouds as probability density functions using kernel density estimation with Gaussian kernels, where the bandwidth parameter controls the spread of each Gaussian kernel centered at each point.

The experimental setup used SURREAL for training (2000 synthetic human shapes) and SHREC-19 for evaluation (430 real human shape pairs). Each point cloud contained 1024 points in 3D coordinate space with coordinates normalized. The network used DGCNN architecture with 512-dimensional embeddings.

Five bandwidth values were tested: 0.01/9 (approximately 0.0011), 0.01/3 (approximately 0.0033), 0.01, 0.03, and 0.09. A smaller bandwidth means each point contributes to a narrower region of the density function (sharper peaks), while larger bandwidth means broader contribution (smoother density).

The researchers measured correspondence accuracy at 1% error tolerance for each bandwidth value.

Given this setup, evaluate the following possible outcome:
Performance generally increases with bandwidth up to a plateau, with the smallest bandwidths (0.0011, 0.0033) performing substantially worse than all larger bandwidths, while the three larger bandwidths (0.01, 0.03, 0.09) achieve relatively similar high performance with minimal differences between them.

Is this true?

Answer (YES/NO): NO